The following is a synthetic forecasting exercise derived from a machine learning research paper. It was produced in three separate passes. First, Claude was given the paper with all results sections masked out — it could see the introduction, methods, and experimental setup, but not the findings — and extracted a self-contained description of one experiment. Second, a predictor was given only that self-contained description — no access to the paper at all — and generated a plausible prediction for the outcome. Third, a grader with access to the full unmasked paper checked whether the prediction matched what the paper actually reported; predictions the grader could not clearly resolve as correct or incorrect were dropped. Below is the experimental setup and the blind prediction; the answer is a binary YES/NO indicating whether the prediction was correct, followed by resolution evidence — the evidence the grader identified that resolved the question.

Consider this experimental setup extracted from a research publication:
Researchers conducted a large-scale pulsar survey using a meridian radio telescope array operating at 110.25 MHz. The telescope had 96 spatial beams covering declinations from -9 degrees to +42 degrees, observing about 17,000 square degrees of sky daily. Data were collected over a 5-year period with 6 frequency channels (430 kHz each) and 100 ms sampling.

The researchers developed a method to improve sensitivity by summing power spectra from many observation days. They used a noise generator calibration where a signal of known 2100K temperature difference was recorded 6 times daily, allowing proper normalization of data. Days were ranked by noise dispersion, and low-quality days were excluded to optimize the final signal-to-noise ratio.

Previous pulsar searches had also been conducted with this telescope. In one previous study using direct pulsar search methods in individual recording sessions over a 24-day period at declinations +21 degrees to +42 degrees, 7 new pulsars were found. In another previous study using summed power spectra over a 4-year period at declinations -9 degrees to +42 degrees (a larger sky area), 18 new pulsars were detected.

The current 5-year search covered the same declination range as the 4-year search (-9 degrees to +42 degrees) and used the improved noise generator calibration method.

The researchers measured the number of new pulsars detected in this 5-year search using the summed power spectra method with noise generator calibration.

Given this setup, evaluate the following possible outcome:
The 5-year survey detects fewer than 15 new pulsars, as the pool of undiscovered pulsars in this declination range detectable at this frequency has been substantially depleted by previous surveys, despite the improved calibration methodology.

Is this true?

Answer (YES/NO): YES